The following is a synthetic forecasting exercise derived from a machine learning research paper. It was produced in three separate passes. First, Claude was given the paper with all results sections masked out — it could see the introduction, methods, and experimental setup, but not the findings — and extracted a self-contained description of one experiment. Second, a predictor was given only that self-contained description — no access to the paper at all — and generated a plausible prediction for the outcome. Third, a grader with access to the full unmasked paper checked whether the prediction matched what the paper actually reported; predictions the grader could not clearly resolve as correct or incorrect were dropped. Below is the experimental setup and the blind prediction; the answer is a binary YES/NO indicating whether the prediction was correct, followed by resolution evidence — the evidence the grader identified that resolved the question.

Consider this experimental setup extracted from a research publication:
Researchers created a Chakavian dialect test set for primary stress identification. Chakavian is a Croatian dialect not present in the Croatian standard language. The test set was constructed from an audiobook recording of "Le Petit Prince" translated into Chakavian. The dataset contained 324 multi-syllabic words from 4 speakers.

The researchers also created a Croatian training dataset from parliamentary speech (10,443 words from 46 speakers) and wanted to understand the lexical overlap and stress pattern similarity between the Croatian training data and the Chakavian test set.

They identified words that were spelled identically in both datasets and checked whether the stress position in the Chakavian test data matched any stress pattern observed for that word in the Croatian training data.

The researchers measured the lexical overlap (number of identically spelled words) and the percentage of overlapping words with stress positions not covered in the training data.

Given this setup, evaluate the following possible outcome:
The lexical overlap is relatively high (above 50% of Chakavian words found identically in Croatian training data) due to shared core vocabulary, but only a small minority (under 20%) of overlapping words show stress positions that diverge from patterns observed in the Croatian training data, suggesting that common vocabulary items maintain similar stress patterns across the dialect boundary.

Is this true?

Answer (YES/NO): NO